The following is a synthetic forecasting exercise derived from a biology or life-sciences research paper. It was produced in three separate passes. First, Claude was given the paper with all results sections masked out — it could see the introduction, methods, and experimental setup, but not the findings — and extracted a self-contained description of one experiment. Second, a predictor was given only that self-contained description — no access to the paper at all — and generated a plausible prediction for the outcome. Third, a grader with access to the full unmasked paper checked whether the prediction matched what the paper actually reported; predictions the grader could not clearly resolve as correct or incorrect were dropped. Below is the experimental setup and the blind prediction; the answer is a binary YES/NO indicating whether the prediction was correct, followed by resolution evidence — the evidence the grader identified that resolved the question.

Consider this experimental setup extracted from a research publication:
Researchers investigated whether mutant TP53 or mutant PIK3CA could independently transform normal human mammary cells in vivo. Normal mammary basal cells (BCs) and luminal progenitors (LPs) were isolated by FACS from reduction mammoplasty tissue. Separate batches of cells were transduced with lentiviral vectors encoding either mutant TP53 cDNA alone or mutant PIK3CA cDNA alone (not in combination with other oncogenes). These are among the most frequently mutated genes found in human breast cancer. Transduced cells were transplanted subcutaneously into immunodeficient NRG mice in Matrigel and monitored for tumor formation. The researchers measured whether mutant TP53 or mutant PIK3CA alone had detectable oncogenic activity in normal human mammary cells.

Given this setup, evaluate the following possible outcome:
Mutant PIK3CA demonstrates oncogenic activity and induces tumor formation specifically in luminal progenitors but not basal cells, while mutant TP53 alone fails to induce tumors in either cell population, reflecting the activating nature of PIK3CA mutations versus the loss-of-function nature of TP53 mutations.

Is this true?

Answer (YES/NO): NO